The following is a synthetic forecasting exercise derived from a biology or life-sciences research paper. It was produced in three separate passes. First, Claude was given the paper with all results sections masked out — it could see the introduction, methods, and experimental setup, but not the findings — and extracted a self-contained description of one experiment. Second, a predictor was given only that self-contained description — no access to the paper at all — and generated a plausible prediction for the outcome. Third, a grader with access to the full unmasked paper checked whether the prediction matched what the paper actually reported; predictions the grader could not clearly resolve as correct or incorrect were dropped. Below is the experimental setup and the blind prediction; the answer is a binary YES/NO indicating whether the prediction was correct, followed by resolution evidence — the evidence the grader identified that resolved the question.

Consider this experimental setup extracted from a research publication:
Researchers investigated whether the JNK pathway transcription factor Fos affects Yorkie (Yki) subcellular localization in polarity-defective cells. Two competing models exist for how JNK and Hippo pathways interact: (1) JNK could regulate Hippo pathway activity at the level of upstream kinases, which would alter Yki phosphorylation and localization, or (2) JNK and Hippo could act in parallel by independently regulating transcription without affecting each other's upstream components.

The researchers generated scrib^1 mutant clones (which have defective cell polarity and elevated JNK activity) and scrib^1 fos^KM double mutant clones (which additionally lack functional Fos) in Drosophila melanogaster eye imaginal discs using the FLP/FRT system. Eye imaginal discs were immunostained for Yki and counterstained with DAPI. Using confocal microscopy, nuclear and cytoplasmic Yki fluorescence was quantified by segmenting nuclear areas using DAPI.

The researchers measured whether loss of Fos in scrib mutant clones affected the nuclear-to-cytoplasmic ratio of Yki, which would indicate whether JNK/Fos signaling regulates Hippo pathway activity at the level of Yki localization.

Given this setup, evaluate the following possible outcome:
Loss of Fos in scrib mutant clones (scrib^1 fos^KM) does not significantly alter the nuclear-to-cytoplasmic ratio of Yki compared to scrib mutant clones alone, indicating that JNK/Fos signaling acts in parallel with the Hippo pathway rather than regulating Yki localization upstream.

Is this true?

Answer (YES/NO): YES